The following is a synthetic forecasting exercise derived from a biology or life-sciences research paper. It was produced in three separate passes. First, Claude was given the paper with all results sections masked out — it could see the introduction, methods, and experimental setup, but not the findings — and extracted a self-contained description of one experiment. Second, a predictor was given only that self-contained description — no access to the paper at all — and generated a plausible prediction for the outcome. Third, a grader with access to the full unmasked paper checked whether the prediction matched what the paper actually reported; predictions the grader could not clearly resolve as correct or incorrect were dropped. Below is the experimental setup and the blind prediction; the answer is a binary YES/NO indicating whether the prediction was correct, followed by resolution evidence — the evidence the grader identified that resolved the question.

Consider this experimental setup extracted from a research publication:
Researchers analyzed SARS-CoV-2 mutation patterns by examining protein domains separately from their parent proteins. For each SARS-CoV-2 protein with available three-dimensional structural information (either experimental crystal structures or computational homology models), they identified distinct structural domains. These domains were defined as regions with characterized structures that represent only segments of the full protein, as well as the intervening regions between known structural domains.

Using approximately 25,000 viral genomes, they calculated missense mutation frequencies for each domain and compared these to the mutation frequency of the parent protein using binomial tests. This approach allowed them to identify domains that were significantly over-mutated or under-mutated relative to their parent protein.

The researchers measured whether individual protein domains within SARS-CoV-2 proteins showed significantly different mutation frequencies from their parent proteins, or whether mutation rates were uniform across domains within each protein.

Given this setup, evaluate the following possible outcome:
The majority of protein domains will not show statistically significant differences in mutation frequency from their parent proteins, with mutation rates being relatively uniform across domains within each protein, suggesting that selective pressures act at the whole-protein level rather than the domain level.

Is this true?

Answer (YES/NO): NO